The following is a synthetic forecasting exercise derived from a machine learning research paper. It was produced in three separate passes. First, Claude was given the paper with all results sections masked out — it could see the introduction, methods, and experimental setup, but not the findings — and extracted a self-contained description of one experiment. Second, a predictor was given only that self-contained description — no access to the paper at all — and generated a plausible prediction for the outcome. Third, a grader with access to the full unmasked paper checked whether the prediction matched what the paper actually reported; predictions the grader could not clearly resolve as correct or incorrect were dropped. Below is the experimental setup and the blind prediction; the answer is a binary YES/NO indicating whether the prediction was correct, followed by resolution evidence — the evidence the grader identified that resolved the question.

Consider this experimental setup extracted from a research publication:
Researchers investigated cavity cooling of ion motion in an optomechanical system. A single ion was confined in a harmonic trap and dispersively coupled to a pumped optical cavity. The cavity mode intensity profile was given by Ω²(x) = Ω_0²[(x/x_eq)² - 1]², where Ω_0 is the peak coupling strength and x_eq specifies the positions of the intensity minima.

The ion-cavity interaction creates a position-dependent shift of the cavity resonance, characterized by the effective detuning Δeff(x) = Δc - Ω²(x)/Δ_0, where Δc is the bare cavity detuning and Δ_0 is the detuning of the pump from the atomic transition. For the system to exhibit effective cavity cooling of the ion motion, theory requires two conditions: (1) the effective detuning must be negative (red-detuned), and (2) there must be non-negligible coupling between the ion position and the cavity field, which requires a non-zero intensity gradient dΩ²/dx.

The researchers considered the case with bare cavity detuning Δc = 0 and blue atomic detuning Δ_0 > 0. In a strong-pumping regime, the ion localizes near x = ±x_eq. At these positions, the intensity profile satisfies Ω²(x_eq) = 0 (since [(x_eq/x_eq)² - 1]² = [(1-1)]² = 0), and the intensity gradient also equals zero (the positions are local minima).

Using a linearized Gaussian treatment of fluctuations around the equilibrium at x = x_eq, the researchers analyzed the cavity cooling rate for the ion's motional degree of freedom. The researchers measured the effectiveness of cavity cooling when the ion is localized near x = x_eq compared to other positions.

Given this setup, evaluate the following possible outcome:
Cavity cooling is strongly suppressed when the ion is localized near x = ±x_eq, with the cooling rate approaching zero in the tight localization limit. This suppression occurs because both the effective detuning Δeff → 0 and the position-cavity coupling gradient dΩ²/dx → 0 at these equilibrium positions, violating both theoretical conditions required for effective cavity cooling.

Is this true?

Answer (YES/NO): YES